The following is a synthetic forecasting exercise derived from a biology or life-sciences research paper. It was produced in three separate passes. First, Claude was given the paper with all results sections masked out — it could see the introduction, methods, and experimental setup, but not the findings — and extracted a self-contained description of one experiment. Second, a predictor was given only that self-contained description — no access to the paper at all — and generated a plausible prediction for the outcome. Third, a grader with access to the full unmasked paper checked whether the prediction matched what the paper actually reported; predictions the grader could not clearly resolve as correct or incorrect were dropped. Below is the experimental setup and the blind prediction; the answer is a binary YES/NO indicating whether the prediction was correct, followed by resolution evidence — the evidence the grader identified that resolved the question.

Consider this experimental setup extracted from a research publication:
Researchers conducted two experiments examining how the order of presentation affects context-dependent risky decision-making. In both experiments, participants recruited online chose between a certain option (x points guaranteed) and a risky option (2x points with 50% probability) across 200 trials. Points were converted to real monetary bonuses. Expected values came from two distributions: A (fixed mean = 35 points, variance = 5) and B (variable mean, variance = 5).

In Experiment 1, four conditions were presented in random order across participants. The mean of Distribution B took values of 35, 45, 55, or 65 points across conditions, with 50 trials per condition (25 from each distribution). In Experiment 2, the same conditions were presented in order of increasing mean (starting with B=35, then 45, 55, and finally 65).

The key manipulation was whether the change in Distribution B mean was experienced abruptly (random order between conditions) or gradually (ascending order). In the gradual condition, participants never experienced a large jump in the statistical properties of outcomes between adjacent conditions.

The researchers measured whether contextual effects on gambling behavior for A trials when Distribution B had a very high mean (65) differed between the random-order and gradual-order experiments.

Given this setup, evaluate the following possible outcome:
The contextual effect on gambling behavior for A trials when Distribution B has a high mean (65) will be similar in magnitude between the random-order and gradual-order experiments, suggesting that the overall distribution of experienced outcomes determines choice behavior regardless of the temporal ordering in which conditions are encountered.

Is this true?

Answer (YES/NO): NO